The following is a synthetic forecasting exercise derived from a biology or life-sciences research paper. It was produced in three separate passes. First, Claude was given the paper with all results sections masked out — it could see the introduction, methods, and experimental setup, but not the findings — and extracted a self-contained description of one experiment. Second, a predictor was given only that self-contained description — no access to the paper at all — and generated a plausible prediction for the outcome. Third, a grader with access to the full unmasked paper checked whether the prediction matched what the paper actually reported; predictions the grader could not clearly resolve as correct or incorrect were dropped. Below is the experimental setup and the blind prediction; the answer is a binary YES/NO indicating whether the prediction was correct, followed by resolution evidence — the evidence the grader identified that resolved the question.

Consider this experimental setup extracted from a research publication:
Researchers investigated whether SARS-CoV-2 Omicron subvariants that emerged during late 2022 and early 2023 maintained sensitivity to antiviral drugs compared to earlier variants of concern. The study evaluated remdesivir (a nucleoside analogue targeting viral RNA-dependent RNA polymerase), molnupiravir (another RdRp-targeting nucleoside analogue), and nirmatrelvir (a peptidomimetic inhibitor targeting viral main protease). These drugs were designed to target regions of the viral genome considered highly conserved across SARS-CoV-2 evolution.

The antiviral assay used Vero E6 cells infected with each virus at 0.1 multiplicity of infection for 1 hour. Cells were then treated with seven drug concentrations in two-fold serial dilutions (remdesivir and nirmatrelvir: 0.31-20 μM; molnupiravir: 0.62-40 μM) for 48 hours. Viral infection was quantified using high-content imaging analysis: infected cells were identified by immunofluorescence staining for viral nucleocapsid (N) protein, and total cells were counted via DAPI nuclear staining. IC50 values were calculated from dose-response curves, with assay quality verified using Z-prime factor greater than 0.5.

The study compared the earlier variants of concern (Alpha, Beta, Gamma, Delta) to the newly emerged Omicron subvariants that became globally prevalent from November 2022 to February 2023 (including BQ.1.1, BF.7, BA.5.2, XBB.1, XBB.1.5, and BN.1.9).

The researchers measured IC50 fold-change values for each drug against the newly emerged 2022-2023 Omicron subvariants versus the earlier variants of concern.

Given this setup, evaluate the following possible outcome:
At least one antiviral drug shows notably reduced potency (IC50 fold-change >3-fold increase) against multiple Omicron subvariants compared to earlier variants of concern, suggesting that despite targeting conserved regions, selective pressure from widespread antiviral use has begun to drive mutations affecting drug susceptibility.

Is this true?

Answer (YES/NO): NO